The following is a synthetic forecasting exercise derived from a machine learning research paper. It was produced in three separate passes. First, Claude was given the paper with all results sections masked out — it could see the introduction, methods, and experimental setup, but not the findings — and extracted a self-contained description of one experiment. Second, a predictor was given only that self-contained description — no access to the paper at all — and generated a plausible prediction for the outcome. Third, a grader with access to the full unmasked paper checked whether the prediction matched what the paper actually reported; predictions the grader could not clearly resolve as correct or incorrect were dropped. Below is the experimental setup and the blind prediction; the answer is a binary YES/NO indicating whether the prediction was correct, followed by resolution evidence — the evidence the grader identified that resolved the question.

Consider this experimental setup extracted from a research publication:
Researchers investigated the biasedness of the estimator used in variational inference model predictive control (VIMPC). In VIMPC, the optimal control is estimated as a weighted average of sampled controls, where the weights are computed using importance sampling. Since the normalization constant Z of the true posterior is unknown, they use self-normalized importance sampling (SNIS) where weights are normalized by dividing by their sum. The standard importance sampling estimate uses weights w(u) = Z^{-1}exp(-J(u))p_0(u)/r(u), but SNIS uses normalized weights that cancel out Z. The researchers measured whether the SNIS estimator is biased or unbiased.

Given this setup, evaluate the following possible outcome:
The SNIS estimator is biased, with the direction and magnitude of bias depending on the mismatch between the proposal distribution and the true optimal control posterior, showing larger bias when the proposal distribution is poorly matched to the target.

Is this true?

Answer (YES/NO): NO